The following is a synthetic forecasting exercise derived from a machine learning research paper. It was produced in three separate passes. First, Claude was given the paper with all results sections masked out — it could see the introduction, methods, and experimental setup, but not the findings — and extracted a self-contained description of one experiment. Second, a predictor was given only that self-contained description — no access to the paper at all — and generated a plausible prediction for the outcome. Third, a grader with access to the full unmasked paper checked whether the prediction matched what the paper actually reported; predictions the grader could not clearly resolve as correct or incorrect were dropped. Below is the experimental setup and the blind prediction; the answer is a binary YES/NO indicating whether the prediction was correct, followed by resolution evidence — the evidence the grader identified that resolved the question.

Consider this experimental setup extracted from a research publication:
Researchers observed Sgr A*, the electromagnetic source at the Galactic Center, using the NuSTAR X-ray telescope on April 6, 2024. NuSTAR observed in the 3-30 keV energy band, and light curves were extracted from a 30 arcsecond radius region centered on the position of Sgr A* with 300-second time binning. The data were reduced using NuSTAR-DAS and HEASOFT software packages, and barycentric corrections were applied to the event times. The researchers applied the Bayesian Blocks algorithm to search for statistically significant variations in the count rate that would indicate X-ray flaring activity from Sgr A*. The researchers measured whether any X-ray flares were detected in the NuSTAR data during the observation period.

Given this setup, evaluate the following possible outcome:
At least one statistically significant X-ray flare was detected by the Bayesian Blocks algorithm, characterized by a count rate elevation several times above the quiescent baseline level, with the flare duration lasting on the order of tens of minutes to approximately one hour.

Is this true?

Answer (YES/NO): NO